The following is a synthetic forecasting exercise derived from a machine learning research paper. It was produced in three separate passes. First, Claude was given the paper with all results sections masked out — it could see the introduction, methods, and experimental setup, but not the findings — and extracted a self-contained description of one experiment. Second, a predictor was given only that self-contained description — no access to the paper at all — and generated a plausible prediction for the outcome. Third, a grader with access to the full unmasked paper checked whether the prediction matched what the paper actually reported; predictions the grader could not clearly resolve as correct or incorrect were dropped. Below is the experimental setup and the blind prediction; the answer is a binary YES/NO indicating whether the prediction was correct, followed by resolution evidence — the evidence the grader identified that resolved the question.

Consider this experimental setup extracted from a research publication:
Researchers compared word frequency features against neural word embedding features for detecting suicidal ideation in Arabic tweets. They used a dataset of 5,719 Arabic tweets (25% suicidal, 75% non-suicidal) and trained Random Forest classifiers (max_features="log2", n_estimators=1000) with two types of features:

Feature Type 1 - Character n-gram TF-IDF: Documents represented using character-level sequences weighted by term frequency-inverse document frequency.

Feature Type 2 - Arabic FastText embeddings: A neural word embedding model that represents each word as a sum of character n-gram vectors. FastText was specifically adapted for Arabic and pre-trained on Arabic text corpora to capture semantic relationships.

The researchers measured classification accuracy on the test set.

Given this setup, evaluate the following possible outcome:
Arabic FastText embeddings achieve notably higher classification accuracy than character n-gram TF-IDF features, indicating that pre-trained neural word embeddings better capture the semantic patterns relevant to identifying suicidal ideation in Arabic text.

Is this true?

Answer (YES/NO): NO